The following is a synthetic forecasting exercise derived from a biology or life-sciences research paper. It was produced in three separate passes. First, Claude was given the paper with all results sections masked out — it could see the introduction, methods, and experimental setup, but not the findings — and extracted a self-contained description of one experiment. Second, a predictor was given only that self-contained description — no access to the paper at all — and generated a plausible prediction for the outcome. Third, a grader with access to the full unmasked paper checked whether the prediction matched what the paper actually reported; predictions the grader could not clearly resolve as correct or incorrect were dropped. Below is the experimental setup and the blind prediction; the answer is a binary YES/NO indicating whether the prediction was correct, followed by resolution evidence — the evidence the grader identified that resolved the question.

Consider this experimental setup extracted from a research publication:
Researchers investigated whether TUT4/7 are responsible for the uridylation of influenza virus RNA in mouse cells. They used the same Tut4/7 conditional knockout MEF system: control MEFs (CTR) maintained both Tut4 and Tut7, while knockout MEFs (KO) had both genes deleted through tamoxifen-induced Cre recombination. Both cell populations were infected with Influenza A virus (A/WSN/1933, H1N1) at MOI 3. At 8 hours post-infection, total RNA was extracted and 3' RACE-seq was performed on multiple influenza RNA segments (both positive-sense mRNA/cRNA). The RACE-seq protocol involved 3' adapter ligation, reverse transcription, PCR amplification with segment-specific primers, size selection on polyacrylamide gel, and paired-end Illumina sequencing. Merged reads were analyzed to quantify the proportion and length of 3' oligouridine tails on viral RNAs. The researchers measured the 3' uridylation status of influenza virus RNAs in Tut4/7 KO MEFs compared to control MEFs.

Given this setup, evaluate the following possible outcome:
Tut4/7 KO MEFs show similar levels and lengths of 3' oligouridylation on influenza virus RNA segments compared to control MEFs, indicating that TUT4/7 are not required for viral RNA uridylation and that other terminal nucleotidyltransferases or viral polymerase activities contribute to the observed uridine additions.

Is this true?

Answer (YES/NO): NO